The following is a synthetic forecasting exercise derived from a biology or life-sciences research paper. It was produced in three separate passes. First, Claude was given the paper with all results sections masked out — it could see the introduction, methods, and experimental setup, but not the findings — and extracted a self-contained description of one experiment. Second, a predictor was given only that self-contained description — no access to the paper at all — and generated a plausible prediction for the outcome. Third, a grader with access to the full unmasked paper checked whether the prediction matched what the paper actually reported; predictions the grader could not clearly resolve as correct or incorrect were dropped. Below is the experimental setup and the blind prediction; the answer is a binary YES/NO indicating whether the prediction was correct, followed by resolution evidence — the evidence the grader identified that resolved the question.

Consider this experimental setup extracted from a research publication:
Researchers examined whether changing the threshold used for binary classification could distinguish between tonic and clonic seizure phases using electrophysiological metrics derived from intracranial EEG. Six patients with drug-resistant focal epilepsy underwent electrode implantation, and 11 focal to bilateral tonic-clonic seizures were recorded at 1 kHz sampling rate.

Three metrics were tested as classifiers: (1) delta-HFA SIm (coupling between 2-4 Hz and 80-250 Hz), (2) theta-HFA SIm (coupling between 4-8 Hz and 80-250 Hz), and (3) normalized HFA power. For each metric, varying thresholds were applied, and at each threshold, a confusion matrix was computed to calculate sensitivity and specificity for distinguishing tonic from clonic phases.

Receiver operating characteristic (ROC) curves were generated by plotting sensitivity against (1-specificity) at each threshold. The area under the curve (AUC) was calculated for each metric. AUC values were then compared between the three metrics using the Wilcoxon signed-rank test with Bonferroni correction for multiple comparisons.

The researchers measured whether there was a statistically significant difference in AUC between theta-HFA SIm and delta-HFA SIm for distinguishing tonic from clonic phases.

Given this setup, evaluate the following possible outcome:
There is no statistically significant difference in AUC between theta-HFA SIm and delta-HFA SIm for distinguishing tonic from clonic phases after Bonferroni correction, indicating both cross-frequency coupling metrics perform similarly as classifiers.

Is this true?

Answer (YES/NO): NO